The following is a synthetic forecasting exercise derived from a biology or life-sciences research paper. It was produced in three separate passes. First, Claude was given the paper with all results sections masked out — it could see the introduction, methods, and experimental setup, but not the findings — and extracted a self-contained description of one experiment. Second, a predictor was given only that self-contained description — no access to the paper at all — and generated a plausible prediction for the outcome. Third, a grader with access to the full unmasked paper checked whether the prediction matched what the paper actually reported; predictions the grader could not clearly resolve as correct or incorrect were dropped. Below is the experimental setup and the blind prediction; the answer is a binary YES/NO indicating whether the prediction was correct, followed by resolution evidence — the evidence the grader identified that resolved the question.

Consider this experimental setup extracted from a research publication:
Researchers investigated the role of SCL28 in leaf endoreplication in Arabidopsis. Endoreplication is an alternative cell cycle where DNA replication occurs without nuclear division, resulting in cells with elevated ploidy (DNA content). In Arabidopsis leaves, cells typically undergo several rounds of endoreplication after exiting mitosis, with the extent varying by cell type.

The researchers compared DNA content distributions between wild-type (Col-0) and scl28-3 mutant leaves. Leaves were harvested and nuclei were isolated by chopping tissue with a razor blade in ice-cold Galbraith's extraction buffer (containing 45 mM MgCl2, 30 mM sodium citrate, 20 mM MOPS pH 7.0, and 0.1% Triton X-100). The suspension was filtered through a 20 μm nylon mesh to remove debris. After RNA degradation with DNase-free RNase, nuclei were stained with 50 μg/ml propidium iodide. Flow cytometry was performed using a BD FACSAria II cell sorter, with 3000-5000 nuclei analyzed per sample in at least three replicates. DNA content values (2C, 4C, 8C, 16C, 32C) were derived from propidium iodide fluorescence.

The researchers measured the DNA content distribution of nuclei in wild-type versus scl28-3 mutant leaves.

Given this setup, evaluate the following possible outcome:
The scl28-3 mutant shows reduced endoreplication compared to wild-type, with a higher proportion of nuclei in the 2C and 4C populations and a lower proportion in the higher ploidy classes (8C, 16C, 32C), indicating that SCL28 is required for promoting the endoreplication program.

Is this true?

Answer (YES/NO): YES